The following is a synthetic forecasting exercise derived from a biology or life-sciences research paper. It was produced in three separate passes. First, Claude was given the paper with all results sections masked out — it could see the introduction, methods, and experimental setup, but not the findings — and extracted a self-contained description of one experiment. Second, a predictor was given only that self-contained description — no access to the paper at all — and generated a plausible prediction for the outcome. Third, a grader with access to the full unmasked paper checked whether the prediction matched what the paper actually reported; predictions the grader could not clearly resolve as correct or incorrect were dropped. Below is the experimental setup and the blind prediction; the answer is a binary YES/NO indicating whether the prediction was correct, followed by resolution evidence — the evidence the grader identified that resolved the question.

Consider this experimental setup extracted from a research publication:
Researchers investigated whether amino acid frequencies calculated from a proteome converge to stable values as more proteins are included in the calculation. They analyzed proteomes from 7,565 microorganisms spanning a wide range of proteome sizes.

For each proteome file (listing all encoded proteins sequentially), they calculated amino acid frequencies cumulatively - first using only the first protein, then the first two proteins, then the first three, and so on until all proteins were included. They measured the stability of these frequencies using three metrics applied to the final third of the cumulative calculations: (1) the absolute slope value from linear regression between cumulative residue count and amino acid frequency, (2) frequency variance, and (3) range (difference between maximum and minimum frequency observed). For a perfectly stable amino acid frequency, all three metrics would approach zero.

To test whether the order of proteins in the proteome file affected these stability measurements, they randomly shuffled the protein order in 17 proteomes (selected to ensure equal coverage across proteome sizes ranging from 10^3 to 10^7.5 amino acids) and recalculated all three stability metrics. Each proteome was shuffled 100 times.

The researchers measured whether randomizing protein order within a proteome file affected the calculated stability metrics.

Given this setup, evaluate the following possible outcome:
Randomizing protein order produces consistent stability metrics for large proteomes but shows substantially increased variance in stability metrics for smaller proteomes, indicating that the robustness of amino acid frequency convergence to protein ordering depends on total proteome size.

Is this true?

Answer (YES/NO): YES